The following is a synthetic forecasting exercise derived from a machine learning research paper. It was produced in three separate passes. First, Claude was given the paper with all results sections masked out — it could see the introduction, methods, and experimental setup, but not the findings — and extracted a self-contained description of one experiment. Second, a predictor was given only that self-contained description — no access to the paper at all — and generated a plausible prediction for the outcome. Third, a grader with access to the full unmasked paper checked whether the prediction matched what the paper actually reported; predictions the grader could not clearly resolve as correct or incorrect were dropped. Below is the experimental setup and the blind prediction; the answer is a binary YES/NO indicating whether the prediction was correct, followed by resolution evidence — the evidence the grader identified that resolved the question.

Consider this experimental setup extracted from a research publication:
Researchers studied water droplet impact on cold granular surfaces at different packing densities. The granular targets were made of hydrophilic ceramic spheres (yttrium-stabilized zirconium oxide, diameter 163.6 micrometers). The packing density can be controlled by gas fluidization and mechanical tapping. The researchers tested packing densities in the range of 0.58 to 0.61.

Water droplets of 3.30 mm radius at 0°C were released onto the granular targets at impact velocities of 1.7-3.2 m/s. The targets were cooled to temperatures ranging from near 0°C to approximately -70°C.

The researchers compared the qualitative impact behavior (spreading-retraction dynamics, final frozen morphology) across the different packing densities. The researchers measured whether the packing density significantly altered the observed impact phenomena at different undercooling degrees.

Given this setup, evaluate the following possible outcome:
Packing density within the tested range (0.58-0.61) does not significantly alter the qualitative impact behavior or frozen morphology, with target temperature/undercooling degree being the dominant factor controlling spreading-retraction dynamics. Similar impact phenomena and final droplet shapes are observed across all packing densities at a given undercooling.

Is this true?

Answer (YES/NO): YES